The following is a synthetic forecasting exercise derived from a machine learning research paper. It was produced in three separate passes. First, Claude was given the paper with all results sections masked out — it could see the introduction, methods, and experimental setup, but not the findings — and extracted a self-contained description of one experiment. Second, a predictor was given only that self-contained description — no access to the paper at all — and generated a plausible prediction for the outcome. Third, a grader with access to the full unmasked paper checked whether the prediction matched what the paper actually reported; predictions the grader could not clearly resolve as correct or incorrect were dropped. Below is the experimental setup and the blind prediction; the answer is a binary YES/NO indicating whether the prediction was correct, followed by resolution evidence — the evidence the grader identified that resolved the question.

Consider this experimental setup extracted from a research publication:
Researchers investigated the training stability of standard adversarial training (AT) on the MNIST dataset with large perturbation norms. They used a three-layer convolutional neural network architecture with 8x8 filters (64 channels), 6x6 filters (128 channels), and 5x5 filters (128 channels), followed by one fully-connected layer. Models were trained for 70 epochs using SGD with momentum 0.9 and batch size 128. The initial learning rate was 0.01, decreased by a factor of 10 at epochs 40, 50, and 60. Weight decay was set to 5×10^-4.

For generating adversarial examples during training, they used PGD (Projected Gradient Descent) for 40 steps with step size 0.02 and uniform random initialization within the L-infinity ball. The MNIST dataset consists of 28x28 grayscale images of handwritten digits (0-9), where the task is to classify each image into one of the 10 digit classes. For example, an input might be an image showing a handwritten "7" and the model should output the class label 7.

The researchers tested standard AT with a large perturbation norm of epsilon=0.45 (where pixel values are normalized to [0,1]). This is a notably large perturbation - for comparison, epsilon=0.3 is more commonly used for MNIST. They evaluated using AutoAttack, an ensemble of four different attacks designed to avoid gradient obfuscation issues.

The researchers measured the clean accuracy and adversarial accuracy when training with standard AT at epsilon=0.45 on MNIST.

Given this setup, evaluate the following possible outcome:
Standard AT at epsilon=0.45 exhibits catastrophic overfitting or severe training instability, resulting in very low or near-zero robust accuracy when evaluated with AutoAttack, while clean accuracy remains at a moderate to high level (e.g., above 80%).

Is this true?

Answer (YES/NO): NO